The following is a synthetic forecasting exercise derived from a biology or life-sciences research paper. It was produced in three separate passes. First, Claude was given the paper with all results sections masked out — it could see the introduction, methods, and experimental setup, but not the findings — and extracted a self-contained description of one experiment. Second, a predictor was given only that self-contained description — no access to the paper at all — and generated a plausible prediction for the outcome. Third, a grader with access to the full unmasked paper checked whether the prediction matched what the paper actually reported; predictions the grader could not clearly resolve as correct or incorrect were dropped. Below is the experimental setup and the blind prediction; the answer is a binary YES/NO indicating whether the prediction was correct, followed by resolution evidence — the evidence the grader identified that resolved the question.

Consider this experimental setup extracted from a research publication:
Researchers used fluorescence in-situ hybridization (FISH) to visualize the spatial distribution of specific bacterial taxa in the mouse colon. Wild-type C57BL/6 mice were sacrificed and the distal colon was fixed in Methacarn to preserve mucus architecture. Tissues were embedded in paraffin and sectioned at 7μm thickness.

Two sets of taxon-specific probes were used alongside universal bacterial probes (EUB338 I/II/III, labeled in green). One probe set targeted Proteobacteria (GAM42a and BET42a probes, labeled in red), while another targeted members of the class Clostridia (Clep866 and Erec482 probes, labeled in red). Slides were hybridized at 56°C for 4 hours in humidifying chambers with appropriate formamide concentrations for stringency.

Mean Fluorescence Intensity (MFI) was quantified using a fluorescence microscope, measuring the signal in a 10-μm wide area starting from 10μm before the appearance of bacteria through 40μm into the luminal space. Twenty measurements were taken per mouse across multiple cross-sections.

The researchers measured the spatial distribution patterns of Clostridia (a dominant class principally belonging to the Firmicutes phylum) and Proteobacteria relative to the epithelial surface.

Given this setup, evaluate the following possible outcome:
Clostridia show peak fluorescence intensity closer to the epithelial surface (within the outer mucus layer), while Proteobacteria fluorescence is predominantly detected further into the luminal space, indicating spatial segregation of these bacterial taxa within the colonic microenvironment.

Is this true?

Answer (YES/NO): YES